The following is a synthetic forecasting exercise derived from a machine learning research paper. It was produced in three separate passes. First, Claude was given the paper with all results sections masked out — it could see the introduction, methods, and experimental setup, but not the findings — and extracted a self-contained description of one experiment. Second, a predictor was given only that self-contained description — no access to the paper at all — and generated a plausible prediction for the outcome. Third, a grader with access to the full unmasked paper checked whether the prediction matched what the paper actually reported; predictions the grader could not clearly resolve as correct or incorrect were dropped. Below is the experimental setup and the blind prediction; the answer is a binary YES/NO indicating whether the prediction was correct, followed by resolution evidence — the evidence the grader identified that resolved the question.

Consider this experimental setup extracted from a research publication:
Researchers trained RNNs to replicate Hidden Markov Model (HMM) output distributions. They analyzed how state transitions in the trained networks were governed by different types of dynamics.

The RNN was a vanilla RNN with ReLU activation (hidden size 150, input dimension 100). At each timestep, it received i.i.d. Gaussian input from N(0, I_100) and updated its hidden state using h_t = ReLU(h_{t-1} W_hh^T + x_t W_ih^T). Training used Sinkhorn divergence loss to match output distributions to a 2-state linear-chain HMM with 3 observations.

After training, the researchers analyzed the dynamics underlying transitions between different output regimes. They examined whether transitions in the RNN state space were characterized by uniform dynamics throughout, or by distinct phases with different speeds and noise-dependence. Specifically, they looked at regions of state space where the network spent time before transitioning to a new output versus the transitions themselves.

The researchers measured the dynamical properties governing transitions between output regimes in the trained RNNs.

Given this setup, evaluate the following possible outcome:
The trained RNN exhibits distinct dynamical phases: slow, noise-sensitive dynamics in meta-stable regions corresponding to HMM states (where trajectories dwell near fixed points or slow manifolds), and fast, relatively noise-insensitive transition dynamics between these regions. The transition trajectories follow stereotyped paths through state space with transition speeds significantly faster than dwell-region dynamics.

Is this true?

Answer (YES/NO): YES